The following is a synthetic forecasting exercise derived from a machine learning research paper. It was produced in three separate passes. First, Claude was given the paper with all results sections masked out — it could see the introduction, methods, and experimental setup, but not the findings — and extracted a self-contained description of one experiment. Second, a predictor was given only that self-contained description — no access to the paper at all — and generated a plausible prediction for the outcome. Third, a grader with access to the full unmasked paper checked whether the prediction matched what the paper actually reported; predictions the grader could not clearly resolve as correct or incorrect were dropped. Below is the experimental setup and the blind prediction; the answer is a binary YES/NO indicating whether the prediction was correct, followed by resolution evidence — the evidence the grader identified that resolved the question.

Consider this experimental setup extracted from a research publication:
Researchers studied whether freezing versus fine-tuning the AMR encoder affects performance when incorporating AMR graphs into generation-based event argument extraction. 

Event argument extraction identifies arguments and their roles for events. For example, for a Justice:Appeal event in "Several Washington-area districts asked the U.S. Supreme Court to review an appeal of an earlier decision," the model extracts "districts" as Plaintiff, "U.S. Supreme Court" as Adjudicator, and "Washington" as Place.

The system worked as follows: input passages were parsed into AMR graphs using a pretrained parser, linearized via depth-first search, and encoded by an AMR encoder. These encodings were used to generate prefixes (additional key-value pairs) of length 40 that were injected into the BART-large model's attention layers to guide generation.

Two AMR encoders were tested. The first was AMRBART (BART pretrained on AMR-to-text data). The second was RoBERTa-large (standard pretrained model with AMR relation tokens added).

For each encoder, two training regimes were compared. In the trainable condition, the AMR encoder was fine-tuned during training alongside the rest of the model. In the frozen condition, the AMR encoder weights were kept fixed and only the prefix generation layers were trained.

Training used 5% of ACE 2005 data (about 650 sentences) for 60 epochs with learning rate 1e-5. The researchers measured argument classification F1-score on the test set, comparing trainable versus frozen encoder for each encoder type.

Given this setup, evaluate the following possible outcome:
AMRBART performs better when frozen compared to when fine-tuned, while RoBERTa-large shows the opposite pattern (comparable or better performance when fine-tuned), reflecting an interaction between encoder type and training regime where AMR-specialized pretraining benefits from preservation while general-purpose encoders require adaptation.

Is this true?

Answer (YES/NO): NO